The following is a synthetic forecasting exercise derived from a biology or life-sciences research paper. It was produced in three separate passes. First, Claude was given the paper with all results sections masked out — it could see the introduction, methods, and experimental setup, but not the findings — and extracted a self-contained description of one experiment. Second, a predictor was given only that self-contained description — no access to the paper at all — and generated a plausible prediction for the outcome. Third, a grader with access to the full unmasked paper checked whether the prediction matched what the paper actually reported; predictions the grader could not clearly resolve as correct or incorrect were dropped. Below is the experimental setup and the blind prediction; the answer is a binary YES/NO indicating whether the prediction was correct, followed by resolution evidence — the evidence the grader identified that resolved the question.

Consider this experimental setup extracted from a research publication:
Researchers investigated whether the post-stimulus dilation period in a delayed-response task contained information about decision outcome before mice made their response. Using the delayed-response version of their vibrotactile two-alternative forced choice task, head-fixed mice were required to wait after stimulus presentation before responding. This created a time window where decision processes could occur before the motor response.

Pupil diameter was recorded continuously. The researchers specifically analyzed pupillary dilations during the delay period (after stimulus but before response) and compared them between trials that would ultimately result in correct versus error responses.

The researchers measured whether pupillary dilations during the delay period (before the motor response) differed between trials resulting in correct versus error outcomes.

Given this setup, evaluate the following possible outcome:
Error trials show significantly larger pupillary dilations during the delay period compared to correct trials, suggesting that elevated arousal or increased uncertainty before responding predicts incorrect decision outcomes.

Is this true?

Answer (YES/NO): NO